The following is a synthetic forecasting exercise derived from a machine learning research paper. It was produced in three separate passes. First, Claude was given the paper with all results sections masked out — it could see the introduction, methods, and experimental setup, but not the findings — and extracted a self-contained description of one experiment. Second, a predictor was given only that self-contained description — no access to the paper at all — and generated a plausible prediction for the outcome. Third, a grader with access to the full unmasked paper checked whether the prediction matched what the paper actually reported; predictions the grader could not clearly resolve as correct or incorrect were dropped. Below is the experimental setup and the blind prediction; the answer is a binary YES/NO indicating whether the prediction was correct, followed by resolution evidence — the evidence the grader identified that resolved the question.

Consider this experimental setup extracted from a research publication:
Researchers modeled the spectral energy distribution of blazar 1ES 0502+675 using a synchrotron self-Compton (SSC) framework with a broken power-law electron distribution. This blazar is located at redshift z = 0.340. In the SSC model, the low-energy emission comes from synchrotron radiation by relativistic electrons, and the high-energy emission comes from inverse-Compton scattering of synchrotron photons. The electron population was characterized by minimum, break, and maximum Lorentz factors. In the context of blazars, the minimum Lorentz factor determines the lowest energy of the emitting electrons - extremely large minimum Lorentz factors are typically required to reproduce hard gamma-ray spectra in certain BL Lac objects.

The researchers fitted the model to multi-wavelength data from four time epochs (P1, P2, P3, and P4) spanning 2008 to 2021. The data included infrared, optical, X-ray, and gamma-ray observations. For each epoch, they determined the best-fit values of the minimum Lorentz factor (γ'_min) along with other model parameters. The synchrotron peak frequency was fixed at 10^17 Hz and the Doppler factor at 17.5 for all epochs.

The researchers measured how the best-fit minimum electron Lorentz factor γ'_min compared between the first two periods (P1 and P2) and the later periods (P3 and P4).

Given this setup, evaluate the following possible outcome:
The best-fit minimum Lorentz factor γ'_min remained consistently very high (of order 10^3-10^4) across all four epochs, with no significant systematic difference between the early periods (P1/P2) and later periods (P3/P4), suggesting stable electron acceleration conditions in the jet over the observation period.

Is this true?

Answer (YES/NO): NO